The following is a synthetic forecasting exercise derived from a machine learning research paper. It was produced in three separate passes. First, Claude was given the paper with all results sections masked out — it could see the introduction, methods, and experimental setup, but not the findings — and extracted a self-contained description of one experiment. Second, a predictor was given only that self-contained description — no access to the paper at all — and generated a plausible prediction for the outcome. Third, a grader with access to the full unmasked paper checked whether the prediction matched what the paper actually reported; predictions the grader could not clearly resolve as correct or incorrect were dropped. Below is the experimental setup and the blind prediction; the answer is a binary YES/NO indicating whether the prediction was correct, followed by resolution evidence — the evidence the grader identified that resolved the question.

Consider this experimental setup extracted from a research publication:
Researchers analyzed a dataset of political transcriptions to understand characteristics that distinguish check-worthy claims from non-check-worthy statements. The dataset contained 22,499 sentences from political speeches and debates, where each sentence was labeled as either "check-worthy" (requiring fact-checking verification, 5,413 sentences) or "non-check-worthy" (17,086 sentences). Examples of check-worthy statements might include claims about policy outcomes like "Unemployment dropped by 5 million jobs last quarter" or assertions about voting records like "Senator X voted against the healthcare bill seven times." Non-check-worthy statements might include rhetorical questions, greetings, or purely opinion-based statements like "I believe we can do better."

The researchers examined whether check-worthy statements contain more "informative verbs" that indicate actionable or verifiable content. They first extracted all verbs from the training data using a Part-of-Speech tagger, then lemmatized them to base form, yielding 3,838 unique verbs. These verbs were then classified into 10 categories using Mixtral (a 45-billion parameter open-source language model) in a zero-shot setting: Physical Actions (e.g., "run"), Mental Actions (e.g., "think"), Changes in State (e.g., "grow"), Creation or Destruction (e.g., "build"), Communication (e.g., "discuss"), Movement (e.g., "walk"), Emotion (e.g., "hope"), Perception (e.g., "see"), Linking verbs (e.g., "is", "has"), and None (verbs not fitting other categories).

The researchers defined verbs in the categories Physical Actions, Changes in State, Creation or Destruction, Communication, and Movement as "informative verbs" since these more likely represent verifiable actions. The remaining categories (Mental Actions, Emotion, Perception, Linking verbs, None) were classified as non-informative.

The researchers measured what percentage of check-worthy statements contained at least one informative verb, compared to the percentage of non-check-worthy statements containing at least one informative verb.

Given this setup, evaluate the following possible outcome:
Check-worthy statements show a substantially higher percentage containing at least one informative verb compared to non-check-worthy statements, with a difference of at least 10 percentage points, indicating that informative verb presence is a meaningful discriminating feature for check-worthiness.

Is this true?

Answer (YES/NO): YES